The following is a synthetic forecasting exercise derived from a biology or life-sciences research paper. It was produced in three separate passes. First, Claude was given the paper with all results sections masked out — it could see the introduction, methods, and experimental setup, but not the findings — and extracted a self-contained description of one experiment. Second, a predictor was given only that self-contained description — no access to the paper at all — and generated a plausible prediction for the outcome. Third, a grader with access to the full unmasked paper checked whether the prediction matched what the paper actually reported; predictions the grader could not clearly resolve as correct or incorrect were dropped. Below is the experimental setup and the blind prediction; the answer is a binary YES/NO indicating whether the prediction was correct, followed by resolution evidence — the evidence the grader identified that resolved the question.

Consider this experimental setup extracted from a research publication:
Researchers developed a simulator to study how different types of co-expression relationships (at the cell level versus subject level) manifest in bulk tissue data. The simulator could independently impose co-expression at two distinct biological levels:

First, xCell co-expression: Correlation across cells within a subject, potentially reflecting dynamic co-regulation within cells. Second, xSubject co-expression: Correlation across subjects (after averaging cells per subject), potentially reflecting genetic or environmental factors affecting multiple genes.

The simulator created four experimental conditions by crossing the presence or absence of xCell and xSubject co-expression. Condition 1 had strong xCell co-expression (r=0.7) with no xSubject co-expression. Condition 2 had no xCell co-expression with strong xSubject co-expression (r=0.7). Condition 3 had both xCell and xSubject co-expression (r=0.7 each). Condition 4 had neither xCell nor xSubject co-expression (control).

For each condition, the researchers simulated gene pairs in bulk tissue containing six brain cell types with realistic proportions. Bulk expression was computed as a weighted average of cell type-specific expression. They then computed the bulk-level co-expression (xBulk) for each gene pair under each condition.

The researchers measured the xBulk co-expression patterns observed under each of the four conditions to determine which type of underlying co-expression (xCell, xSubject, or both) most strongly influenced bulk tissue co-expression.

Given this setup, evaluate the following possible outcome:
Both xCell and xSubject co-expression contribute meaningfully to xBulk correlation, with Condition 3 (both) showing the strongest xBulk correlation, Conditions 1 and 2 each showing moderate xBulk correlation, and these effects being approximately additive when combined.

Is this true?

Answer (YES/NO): NO